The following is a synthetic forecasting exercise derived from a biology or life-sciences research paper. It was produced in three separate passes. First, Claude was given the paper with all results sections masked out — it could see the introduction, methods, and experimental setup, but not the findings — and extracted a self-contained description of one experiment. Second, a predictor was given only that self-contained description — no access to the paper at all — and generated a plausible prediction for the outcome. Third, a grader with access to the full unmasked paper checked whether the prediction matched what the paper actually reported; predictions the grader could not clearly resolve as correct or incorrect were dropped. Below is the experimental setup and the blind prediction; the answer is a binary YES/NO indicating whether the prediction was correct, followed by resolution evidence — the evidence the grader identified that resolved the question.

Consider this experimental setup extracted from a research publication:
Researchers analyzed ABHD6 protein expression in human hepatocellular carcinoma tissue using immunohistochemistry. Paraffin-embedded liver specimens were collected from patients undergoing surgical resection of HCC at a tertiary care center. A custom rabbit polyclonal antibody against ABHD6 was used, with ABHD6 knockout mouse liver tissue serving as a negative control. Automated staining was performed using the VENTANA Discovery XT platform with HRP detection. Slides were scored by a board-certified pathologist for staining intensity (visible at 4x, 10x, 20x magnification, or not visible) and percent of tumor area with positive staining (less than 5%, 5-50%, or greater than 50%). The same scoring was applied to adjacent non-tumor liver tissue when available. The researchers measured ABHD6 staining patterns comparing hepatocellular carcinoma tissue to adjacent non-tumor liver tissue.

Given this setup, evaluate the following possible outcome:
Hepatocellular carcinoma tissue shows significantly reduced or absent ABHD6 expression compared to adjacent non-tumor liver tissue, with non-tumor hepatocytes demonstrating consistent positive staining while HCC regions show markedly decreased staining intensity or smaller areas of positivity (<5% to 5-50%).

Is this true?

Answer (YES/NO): NO